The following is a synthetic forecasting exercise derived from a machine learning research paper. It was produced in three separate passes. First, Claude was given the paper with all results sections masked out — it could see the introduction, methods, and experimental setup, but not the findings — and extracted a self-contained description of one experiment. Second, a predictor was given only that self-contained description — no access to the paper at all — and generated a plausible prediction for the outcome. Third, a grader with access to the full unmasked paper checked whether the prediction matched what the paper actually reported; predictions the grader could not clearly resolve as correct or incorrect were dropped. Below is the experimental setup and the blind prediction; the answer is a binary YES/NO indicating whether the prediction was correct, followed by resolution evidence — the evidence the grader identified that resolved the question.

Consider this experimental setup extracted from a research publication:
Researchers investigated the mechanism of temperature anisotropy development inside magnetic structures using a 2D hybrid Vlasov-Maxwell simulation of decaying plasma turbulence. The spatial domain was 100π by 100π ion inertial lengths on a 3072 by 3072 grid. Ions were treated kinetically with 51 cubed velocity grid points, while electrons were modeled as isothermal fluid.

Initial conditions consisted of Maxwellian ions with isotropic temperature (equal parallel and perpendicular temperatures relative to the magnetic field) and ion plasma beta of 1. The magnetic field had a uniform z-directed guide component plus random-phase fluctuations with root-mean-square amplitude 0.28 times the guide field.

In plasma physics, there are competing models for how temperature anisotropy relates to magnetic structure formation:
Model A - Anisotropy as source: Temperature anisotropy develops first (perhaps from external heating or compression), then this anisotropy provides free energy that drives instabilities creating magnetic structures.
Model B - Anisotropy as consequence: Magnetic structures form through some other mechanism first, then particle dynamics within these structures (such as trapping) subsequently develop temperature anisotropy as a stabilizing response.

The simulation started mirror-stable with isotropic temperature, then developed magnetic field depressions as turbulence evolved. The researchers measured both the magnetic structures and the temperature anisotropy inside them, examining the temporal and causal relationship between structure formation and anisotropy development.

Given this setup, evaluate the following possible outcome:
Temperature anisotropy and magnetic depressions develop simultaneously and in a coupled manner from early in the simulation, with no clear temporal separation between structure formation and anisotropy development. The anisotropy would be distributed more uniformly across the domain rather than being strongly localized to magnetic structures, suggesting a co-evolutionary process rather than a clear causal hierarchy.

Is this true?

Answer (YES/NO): NO